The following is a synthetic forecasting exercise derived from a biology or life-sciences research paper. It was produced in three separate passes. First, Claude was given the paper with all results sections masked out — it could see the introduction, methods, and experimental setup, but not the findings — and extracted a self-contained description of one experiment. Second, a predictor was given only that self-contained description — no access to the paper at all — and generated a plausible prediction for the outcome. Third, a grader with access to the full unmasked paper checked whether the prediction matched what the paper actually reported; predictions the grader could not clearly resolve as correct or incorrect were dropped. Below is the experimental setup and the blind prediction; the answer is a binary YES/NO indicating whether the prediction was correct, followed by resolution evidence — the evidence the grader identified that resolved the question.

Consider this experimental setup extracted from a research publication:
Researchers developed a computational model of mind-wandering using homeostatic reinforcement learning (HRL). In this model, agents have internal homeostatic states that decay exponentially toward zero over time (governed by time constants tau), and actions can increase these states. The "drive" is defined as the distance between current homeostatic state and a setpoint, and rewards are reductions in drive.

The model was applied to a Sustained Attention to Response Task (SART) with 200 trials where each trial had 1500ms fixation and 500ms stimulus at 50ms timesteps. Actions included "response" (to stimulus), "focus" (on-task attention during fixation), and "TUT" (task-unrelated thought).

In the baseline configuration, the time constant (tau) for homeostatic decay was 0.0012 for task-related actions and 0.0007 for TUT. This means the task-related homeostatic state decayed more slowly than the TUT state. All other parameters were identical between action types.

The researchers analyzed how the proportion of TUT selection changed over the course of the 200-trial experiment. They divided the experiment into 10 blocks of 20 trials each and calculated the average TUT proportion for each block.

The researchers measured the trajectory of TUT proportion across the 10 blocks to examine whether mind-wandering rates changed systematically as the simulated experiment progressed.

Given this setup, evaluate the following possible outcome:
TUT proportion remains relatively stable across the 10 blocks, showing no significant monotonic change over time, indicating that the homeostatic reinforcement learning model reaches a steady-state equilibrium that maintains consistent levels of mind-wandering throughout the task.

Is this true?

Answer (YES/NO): NO